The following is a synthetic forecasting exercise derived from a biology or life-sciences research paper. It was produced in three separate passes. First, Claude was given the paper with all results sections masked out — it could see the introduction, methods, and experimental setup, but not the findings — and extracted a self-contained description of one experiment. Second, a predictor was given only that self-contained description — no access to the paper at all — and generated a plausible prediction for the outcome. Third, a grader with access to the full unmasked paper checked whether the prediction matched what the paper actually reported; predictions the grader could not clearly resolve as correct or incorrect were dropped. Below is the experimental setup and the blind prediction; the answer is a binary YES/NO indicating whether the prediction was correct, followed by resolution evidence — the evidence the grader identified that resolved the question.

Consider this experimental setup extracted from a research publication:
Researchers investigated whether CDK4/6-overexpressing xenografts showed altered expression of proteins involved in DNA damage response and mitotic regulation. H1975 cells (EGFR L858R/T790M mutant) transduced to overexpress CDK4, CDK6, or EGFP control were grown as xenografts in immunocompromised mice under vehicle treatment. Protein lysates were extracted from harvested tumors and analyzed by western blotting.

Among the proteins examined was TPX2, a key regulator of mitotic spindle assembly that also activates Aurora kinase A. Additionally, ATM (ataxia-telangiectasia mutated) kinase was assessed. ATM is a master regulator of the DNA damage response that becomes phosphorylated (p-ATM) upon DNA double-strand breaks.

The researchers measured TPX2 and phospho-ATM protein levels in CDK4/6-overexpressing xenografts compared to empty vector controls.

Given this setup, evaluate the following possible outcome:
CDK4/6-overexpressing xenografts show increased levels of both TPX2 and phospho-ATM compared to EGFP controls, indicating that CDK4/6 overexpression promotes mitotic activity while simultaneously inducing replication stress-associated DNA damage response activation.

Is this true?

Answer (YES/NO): YES